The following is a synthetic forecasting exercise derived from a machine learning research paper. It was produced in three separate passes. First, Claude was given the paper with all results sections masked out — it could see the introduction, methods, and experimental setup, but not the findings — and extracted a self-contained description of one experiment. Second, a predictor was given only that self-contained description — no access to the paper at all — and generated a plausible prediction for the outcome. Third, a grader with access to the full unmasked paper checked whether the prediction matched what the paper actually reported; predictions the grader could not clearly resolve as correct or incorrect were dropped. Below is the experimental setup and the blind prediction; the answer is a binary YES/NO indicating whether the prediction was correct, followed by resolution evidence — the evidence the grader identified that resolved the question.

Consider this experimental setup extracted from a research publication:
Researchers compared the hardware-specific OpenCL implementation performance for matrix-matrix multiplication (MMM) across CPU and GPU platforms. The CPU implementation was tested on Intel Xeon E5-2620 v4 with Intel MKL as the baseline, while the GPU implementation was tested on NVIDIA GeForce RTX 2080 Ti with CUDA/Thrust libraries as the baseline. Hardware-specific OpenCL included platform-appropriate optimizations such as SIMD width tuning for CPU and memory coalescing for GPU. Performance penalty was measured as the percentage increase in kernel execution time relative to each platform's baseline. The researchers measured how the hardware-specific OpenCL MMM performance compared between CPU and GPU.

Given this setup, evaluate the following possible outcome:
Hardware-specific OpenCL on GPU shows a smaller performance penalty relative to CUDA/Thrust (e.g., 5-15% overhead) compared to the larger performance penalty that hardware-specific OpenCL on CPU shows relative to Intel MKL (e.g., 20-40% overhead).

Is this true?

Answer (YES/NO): NO